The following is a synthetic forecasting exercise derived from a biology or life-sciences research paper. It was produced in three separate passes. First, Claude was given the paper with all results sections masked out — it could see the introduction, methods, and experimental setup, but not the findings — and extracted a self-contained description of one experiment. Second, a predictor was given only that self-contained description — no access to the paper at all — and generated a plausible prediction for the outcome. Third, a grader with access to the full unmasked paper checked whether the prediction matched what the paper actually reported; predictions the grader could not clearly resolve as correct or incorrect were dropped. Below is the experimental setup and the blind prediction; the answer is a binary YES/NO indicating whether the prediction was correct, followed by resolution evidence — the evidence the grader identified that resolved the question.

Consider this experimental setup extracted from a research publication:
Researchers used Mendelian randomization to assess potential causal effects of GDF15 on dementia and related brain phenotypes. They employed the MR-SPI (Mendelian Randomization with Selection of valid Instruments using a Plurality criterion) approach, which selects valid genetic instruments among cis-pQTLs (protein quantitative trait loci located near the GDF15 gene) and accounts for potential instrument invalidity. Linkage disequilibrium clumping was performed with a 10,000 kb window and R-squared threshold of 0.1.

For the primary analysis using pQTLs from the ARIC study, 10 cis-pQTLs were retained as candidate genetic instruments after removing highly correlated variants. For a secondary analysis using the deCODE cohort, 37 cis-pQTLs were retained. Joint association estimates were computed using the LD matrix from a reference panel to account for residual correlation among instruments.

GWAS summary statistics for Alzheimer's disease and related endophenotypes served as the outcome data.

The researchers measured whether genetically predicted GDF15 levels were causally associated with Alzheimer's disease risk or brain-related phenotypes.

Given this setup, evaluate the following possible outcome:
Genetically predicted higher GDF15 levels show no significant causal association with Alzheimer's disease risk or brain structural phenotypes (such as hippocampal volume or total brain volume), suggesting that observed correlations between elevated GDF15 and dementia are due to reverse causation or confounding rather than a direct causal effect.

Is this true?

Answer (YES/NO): NO